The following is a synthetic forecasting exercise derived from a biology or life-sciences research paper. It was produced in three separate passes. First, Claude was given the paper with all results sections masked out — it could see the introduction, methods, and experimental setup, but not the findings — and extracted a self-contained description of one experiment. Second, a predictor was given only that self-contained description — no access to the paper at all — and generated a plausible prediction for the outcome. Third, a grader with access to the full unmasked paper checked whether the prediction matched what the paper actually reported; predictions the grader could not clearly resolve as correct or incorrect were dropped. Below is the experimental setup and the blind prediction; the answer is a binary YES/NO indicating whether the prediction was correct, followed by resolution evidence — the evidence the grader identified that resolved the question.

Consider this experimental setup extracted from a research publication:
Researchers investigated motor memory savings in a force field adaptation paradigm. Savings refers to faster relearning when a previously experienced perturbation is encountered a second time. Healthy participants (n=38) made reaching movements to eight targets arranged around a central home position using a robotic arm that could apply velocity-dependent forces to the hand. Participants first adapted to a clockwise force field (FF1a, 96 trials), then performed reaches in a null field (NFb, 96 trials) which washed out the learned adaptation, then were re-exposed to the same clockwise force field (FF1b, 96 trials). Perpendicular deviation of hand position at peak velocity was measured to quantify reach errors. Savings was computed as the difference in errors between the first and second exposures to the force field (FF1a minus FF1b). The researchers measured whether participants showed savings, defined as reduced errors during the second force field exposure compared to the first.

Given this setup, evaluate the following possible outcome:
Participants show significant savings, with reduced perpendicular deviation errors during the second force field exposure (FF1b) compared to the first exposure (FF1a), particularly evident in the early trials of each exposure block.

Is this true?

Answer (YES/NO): NO